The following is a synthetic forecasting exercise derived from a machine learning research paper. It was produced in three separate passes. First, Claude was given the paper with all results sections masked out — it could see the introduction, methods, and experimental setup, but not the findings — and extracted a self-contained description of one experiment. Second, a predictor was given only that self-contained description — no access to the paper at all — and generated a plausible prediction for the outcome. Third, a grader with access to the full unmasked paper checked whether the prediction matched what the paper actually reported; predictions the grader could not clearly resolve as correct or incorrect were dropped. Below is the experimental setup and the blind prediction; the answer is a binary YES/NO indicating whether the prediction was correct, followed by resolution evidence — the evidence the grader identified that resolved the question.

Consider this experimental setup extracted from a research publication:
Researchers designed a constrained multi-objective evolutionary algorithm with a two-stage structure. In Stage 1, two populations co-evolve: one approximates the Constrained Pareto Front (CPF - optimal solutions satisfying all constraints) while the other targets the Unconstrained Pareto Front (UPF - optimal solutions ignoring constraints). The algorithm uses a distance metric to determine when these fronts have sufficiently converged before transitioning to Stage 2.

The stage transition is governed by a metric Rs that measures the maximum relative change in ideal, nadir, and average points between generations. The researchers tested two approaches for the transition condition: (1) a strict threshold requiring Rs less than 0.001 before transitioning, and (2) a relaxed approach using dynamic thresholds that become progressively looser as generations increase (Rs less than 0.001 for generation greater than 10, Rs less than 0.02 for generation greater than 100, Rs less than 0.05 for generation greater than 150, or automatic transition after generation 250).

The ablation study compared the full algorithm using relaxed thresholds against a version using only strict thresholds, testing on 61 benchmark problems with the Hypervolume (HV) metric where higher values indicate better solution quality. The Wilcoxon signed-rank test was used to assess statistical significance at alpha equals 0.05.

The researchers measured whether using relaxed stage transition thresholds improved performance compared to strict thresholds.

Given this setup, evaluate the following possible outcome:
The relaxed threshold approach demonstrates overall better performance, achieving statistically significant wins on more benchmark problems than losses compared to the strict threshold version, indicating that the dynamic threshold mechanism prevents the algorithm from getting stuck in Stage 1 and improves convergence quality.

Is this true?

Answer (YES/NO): YES